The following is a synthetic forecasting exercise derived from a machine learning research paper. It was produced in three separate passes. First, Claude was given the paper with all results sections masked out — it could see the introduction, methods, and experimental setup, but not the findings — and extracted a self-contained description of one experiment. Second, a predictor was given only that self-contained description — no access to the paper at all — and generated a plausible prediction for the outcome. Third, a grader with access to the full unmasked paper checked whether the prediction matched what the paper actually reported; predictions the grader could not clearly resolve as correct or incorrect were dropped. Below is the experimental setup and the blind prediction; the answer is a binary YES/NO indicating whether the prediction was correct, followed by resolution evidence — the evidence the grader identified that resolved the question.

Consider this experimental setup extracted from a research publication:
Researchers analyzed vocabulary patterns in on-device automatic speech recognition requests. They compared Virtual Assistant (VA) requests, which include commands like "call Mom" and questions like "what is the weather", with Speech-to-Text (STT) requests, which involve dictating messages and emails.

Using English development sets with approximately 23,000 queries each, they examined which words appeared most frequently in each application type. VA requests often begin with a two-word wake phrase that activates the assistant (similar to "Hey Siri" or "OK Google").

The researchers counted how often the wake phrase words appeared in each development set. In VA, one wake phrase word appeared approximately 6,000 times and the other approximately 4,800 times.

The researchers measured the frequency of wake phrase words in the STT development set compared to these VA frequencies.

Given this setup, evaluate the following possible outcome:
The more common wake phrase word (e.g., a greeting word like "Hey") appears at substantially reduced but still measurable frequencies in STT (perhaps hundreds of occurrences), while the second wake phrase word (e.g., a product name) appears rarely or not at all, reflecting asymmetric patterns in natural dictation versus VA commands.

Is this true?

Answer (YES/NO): NO